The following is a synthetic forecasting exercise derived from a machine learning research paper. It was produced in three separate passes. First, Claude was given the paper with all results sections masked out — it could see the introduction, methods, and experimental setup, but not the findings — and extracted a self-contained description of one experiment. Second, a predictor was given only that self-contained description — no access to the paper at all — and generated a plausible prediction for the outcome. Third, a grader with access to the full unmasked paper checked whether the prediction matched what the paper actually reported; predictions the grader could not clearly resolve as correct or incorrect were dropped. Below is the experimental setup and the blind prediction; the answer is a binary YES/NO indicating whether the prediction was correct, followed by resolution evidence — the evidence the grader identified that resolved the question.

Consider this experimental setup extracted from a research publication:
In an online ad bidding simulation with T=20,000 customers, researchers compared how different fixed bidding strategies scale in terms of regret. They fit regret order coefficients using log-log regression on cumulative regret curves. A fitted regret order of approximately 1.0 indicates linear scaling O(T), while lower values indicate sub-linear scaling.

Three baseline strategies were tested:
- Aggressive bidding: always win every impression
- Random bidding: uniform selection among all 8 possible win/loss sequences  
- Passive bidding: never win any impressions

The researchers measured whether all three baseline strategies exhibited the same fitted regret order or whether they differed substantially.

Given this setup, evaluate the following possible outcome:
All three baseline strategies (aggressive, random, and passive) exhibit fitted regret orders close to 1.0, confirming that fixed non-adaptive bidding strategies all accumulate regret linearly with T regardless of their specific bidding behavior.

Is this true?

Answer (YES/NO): YES